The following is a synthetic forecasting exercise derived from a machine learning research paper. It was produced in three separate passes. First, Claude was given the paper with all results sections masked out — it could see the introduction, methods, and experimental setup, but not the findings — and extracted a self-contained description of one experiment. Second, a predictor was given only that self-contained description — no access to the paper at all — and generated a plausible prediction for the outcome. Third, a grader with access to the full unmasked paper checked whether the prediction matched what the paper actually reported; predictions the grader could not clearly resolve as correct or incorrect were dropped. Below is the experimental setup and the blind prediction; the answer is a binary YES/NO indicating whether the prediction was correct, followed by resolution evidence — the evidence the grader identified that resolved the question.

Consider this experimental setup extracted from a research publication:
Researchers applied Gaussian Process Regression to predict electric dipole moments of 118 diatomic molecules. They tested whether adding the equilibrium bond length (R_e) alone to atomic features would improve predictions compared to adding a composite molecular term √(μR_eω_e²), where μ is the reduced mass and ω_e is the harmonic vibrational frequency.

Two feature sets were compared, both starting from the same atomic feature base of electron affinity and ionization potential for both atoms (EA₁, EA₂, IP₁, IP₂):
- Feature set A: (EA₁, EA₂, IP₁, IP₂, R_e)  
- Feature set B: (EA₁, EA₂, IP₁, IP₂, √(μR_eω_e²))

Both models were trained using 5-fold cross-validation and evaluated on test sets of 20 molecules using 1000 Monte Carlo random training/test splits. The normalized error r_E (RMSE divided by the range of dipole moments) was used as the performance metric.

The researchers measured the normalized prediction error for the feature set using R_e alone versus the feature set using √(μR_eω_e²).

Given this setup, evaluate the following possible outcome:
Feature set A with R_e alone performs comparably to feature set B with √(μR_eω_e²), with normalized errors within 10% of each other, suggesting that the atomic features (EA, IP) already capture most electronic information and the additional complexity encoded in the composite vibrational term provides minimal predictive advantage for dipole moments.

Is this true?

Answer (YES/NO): NO